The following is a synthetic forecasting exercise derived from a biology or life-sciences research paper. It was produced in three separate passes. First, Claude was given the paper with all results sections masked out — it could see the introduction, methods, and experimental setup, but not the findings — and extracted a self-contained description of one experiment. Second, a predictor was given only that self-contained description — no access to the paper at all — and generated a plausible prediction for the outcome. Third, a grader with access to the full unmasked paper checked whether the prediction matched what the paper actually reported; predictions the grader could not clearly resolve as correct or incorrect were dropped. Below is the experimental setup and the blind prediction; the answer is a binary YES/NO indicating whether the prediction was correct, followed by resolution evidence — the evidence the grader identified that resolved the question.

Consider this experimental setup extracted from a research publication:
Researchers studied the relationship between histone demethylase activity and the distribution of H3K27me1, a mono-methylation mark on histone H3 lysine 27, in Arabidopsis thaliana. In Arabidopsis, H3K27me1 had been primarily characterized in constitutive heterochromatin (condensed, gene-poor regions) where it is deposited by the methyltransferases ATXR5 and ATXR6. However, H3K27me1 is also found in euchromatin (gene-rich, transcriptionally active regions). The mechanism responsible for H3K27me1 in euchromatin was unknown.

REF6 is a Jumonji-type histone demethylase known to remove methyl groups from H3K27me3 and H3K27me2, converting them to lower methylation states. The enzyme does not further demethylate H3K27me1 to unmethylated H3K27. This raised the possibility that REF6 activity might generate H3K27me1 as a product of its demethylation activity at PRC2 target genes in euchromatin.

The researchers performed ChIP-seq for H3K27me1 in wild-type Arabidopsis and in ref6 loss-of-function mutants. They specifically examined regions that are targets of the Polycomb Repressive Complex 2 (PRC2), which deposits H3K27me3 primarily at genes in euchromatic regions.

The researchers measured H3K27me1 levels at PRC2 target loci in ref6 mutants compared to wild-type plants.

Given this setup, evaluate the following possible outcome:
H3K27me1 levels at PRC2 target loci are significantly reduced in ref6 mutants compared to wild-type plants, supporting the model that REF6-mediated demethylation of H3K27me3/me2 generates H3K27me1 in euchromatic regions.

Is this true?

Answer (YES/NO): YES